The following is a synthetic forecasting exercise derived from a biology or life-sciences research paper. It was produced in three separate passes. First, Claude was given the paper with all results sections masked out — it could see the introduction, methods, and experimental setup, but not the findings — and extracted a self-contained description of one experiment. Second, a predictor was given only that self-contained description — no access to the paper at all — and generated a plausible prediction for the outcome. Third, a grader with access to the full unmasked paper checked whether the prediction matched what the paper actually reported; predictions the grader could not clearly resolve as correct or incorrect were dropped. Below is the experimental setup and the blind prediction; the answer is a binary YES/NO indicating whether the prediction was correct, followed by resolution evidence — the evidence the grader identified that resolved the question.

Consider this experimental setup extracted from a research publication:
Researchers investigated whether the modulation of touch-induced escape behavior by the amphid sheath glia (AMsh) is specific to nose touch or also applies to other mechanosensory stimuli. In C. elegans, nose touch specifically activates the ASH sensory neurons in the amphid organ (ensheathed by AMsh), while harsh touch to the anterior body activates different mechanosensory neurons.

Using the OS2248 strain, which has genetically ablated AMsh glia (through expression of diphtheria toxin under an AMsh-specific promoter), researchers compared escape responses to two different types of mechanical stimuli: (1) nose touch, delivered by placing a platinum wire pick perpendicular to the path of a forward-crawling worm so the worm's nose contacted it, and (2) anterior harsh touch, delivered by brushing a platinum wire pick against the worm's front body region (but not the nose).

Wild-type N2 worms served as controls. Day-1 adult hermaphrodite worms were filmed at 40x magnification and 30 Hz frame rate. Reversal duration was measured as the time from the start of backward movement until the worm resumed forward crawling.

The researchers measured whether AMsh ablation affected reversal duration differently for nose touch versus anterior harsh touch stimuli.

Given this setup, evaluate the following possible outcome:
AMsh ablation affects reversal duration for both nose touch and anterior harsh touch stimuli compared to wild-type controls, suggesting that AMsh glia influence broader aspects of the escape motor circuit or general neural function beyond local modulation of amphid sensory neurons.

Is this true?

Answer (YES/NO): NO